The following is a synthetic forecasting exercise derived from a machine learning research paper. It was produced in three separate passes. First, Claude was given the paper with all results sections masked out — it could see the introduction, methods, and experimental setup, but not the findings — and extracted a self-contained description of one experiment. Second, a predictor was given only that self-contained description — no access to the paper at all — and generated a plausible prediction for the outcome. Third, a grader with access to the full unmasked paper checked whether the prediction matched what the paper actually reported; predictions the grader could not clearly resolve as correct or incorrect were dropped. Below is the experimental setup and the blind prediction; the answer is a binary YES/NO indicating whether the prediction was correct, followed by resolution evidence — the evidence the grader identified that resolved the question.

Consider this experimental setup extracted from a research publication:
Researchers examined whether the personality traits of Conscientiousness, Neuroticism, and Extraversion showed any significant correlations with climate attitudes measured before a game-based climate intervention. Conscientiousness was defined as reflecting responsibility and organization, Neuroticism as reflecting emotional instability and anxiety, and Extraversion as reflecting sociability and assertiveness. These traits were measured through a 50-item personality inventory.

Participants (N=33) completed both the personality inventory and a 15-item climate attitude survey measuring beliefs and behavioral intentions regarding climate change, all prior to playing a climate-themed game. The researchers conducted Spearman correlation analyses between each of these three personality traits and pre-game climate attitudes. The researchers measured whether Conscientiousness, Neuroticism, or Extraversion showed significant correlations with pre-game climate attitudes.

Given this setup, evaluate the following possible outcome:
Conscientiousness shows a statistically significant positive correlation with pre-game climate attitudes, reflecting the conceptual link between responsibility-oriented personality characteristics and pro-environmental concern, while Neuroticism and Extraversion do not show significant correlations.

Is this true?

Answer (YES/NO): NO